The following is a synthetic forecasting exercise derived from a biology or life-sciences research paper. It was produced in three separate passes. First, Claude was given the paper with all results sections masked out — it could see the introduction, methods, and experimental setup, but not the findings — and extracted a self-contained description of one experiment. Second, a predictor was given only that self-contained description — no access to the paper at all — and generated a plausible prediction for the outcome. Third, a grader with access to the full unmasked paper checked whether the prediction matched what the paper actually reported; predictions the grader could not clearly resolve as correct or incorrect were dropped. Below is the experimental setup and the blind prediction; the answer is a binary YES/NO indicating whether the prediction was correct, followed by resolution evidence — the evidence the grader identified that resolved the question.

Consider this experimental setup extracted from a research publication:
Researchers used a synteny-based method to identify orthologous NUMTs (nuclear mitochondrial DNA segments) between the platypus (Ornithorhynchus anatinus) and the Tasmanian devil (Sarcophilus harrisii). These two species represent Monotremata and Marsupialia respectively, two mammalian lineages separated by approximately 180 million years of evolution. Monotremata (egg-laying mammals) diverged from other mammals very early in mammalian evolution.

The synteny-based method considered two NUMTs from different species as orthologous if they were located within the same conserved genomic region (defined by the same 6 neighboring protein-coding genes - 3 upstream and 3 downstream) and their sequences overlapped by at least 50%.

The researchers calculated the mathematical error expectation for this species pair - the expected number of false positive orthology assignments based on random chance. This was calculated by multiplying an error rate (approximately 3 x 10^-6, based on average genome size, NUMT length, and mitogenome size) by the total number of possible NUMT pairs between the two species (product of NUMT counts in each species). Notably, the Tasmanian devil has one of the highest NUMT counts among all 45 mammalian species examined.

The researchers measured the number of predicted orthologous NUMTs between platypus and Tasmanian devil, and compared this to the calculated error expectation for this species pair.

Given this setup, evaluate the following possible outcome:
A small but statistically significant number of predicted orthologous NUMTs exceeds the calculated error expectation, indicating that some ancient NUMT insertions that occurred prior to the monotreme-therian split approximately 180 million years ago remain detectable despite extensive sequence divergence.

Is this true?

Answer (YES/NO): NO